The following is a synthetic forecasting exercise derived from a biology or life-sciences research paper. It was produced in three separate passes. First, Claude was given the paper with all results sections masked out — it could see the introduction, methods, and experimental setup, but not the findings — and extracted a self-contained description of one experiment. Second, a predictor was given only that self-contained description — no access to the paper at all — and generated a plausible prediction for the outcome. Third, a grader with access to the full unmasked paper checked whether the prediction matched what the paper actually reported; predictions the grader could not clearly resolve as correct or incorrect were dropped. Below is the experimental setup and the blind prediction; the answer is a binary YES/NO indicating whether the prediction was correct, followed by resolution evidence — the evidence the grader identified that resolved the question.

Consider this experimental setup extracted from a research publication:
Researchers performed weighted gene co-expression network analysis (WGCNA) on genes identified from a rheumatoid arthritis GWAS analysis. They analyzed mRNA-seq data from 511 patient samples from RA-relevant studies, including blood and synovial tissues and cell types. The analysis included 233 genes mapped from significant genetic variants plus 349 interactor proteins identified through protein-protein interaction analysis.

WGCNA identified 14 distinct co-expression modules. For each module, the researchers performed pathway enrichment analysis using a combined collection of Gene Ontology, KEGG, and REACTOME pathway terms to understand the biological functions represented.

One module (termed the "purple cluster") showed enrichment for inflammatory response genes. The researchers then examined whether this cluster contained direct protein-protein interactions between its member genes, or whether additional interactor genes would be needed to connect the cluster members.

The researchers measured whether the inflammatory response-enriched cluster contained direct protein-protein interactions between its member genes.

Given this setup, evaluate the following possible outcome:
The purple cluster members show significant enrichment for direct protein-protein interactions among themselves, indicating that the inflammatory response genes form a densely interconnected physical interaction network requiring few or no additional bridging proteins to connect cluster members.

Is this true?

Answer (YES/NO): NO